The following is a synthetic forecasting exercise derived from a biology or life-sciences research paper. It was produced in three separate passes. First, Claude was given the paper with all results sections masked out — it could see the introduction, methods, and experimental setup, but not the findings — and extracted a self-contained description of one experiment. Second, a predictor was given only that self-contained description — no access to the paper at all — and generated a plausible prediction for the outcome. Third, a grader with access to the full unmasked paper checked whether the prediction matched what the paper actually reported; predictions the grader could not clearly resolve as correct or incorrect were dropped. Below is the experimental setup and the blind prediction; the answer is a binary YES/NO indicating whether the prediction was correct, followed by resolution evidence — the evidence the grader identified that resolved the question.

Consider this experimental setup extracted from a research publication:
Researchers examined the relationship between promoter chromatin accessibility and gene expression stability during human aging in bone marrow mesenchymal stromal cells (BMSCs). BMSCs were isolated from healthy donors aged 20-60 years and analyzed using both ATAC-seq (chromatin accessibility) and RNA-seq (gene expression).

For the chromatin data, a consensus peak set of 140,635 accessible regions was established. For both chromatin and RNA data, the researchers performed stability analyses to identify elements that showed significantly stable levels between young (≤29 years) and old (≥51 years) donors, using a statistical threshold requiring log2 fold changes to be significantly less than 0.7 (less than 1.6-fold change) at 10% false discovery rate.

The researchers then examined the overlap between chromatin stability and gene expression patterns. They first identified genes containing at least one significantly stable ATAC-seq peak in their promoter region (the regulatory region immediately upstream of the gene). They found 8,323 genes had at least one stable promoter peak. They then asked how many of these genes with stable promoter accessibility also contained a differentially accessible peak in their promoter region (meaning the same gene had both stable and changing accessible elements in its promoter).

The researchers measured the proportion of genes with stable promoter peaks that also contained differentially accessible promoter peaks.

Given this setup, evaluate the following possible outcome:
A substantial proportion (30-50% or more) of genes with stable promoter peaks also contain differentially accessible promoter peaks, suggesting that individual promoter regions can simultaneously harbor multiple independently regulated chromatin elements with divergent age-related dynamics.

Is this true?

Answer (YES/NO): NO